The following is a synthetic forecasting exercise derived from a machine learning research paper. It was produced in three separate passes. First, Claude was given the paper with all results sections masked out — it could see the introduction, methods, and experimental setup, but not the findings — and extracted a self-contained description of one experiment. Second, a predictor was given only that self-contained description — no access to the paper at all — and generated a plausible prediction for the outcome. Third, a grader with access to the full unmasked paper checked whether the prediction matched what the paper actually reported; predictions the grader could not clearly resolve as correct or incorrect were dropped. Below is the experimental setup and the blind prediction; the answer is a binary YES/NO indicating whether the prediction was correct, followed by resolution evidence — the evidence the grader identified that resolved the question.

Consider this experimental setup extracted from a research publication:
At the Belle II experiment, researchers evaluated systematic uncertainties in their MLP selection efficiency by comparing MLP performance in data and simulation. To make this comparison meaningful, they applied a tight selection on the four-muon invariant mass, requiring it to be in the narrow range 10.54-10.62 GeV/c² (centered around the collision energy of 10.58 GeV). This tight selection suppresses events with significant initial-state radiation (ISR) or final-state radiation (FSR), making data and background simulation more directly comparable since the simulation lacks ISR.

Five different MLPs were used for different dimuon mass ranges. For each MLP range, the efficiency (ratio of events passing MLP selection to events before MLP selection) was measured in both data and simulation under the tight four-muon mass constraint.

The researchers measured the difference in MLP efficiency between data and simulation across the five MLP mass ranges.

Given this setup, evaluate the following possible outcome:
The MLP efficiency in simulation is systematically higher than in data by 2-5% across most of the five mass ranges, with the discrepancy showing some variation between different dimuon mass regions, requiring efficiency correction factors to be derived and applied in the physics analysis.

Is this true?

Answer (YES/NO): NO